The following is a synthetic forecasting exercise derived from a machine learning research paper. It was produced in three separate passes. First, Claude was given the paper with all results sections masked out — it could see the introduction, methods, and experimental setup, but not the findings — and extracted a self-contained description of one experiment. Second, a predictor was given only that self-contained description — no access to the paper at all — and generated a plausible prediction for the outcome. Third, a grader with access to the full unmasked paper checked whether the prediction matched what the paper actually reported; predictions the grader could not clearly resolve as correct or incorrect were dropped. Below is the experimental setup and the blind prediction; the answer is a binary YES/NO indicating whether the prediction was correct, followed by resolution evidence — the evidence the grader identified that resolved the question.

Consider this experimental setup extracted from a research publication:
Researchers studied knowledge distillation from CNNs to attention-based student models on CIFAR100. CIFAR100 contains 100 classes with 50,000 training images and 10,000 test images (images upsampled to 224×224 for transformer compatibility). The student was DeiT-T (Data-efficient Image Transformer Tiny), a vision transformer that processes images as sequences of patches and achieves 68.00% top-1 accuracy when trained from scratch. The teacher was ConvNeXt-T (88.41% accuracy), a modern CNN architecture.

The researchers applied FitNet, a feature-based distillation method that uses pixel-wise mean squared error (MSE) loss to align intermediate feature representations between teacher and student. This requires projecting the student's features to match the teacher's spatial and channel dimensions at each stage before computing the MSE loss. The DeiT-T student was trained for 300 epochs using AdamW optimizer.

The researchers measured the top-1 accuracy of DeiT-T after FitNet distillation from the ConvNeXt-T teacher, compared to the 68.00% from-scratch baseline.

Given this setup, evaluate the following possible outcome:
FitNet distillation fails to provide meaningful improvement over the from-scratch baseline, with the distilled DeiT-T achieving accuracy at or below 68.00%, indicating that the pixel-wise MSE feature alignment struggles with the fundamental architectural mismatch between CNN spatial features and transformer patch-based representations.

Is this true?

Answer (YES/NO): YES